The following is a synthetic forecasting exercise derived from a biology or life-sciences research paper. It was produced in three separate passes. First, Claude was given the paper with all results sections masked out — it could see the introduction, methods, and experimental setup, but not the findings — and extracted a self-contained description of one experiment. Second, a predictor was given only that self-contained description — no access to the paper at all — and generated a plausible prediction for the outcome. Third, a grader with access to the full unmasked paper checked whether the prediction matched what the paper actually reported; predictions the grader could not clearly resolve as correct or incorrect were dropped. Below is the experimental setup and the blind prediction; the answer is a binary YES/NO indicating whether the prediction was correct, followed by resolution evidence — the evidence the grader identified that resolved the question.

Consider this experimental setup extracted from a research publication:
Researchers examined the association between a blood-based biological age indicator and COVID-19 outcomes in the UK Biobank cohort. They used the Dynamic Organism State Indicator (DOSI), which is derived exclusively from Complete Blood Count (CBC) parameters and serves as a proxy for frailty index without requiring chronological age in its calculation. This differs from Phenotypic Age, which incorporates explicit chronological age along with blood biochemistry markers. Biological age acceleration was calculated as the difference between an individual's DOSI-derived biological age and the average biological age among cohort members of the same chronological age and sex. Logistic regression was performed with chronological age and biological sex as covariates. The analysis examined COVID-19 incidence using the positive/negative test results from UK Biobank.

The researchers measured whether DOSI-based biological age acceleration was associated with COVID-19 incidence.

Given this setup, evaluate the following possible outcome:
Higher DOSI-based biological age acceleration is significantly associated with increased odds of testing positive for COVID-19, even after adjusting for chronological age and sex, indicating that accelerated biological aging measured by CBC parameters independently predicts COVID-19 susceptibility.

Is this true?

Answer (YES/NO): YES